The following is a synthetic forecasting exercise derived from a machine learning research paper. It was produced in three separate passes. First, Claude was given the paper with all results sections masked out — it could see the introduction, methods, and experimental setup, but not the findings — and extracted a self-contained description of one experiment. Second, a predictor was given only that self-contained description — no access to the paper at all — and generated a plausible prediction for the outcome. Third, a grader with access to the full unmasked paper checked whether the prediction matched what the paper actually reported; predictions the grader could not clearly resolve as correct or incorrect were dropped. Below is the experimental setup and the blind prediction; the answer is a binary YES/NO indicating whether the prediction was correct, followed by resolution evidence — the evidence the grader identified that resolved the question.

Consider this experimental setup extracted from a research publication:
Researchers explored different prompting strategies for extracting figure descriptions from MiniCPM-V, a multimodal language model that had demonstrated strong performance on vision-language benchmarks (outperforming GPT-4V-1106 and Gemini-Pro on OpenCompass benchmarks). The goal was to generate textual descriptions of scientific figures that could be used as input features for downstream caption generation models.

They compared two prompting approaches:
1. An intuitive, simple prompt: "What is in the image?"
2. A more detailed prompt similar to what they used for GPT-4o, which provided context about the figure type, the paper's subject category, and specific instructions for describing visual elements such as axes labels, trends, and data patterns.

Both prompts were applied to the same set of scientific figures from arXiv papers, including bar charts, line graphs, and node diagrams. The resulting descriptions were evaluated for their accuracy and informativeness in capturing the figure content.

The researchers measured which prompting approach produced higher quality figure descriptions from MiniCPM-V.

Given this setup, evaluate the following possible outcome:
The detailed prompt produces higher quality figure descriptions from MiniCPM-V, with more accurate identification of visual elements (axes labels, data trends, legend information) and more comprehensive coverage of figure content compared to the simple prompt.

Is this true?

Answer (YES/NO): NO